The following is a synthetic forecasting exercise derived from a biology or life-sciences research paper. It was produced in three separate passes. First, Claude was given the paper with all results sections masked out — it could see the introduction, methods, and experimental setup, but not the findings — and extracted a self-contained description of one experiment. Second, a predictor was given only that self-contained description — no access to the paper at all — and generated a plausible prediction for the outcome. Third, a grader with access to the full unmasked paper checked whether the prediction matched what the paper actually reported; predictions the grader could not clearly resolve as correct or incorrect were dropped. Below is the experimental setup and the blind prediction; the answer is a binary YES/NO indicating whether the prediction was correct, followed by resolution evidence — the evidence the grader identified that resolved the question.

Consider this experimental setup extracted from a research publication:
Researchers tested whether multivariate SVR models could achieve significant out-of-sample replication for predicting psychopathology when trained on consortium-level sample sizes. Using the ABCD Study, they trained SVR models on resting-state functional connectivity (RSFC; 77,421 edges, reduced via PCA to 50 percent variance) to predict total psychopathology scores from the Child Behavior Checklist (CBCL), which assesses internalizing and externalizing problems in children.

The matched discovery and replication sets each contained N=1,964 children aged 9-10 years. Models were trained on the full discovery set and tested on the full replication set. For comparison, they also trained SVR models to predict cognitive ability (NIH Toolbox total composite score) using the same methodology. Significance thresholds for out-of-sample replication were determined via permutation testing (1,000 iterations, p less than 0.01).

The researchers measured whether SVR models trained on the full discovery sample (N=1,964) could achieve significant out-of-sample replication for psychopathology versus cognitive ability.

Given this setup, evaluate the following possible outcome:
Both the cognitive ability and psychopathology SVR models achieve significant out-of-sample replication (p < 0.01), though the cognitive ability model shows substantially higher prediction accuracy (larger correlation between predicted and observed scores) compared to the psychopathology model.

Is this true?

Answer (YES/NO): NO